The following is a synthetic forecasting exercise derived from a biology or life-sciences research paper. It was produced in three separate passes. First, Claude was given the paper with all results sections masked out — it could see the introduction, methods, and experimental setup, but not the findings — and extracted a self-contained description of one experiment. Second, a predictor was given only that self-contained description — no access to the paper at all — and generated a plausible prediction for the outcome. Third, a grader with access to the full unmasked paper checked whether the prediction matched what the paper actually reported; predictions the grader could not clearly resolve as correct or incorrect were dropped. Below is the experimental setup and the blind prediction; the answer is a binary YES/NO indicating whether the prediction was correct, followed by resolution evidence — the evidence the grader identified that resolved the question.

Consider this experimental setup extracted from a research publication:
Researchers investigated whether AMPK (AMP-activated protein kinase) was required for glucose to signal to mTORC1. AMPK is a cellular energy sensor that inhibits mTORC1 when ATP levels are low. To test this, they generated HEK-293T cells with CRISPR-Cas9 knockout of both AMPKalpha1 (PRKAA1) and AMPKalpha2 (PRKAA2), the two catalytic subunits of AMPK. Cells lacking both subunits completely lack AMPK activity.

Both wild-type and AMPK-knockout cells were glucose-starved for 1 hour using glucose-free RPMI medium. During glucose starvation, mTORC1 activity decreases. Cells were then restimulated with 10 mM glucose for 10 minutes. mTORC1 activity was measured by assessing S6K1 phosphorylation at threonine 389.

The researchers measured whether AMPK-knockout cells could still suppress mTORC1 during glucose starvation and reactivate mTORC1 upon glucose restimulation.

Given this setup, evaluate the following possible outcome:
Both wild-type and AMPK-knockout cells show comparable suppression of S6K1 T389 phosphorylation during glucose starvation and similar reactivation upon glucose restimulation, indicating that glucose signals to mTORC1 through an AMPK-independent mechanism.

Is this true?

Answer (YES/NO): NO